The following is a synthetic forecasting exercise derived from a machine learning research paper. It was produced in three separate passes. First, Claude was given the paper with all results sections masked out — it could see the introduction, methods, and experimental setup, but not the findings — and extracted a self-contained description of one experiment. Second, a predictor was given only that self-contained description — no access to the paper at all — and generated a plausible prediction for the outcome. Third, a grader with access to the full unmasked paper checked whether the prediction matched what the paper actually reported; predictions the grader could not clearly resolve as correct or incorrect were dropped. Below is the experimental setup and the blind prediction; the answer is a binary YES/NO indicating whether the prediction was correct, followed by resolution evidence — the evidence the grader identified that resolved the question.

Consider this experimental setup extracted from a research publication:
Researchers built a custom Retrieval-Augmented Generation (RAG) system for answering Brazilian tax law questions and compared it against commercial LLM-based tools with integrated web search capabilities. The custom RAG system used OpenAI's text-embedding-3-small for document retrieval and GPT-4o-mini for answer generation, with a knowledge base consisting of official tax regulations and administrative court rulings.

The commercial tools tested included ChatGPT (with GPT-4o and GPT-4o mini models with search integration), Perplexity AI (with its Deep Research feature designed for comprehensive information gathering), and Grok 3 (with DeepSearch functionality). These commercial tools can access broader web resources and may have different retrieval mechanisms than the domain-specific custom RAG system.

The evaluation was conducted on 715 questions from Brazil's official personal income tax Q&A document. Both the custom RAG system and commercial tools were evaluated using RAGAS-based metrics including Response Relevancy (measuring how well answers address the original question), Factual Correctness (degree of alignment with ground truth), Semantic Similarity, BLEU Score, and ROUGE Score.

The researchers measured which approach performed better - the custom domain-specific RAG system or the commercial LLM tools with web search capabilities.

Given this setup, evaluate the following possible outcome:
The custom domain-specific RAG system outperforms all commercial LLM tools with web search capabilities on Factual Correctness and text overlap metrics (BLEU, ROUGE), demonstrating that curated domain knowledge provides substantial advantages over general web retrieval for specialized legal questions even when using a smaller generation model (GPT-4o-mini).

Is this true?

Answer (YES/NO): NO